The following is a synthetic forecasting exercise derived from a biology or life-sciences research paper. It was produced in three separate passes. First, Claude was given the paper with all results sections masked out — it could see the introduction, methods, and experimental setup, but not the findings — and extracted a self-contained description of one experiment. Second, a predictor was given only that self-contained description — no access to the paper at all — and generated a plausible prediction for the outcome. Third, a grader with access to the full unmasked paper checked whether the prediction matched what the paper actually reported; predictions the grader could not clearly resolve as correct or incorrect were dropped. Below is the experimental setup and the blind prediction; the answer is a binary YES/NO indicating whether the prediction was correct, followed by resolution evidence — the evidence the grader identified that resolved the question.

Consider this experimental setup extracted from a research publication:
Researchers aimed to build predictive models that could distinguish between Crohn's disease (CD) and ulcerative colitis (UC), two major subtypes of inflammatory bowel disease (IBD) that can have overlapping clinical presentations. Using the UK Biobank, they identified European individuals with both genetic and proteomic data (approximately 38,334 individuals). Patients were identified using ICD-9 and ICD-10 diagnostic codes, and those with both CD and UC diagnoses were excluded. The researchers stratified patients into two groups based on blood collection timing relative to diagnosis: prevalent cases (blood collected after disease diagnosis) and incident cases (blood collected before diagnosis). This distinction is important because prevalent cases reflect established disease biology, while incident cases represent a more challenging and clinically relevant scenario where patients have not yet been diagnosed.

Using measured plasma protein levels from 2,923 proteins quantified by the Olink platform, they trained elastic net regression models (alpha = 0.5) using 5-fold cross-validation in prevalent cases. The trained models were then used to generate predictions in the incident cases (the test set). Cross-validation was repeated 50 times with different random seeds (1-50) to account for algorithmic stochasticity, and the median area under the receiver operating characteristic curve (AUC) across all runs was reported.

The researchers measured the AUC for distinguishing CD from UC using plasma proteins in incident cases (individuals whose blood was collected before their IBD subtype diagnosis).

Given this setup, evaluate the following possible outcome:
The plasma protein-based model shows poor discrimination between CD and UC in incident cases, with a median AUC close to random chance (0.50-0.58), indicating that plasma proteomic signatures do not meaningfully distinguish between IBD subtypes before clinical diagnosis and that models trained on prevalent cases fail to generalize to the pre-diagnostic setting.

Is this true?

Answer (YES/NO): YES